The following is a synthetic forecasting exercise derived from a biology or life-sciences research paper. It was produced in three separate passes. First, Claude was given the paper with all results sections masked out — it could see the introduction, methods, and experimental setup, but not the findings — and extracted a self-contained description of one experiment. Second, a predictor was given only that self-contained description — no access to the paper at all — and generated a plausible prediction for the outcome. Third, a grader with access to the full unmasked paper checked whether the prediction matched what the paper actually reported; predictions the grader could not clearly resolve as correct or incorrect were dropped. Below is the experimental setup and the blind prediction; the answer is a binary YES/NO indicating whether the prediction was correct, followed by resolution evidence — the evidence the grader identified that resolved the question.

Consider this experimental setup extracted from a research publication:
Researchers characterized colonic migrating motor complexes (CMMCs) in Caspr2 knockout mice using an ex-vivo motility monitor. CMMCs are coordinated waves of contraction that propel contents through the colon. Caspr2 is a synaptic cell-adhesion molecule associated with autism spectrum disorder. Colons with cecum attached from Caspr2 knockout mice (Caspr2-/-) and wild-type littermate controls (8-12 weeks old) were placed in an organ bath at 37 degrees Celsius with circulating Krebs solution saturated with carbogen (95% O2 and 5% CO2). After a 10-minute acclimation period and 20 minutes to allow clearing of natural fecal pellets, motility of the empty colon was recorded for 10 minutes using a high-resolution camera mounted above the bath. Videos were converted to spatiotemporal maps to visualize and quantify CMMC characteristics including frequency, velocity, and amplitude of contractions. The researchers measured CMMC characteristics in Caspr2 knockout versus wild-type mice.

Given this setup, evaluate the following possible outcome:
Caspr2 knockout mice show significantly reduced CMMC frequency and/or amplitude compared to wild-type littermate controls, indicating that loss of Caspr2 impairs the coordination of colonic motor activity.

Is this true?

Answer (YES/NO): NO